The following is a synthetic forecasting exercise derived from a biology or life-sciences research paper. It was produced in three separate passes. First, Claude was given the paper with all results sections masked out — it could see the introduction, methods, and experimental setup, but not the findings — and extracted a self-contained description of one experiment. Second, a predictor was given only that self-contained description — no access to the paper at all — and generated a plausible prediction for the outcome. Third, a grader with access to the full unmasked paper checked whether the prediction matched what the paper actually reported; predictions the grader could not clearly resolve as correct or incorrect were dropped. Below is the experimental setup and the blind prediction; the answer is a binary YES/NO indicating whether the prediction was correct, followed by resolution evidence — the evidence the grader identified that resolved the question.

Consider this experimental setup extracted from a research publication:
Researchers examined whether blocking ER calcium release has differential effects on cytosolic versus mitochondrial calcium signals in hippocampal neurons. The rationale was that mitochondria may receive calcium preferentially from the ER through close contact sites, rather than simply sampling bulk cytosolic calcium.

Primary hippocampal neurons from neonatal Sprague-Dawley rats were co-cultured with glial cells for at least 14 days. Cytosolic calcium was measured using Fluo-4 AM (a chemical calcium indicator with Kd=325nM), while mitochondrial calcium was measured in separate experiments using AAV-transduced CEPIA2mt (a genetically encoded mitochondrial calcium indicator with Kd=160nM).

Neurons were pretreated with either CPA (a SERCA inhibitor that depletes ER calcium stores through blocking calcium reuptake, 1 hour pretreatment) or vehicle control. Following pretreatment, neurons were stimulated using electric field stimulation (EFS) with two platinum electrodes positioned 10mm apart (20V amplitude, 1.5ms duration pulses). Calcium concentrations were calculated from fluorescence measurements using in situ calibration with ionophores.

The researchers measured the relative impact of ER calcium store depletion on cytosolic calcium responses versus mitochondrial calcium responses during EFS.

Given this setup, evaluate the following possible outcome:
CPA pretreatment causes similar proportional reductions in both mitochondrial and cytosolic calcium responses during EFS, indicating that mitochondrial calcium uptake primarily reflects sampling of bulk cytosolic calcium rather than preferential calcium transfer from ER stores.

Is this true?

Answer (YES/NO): NO